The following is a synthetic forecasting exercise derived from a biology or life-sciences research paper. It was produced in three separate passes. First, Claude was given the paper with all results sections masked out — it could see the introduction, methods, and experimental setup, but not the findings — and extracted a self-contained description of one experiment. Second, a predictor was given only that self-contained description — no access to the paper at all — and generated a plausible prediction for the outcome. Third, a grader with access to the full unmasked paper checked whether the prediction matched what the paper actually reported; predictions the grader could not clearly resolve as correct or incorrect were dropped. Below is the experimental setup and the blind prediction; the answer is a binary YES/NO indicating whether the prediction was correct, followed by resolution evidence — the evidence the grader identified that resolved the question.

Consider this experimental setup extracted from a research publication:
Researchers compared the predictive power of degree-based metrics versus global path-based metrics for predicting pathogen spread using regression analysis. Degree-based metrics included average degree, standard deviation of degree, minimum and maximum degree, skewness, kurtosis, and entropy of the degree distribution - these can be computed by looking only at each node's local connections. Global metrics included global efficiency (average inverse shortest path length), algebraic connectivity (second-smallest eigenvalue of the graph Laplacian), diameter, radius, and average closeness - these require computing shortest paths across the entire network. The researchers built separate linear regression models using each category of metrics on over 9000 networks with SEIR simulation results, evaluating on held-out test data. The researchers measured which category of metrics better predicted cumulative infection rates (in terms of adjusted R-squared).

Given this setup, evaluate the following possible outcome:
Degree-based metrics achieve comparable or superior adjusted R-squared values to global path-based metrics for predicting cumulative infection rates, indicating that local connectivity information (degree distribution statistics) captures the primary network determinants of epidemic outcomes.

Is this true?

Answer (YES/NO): NO